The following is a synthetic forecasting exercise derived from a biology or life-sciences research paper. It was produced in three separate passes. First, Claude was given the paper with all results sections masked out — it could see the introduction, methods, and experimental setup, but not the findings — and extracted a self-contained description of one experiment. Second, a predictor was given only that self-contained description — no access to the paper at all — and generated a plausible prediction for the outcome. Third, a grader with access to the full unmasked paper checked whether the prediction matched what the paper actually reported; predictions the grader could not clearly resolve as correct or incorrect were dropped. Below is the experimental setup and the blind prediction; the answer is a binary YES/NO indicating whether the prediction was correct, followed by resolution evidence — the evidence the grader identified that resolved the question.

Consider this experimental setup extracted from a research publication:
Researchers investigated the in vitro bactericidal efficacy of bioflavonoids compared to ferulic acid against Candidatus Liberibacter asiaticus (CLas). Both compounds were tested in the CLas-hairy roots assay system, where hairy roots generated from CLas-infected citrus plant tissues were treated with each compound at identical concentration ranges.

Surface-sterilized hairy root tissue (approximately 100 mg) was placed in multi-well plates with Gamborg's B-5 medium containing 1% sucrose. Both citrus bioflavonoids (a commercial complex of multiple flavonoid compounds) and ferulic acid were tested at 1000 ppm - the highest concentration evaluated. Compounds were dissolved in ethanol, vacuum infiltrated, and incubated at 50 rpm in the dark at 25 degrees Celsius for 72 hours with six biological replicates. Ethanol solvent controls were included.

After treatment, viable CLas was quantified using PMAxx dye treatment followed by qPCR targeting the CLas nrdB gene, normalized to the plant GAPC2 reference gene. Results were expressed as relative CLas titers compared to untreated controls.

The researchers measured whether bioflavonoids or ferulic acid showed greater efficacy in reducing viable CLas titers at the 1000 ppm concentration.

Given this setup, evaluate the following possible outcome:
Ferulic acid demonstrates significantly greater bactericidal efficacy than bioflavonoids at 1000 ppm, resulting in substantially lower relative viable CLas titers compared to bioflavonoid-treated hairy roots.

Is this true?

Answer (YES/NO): NO